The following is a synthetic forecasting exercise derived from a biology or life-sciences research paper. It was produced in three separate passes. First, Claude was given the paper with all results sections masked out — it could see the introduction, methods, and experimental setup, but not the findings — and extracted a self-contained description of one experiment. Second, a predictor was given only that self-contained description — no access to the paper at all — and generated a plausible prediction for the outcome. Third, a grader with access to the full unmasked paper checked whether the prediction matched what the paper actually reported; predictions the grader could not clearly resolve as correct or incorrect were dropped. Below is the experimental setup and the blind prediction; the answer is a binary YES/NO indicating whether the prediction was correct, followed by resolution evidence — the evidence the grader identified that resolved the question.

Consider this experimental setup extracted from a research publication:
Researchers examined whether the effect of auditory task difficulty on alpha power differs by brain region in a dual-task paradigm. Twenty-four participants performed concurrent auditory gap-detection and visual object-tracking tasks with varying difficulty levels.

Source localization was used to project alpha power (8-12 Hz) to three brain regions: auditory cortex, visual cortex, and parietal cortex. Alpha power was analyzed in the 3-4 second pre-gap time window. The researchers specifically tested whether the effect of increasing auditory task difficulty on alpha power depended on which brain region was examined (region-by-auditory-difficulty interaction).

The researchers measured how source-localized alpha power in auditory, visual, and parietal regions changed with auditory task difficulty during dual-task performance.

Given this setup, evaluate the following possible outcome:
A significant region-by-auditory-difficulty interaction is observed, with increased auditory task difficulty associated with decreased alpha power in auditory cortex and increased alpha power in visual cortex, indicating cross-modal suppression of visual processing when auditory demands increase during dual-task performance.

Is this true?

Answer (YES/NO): NO